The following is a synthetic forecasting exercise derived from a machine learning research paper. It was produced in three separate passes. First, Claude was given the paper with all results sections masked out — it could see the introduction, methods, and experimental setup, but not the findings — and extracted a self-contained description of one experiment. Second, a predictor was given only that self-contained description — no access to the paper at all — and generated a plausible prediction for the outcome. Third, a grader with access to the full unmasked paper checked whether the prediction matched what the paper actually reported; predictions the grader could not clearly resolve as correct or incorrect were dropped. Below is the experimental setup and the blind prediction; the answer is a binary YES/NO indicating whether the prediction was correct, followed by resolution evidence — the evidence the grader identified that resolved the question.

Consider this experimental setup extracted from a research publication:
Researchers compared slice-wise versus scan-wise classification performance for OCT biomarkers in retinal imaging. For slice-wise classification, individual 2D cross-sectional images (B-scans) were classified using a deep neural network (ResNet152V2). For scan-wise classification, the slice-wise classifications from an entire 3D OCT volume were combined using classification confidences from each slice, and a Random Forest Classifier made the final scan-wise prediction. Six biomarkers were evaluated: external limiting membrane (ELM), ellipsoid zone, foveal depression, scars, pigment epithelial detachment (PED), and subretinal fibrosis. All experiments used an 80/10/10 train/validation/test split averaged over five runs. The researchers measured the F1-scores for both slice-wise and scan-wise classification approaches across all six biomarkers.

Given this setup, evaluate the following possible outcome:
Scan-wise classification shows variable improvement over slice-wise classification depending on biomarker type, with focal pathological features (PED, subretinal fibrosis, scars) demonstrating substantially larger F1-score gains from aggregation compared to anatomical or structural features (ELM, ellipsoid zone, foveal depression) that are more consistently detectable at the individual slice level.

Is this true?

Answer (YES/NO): NO